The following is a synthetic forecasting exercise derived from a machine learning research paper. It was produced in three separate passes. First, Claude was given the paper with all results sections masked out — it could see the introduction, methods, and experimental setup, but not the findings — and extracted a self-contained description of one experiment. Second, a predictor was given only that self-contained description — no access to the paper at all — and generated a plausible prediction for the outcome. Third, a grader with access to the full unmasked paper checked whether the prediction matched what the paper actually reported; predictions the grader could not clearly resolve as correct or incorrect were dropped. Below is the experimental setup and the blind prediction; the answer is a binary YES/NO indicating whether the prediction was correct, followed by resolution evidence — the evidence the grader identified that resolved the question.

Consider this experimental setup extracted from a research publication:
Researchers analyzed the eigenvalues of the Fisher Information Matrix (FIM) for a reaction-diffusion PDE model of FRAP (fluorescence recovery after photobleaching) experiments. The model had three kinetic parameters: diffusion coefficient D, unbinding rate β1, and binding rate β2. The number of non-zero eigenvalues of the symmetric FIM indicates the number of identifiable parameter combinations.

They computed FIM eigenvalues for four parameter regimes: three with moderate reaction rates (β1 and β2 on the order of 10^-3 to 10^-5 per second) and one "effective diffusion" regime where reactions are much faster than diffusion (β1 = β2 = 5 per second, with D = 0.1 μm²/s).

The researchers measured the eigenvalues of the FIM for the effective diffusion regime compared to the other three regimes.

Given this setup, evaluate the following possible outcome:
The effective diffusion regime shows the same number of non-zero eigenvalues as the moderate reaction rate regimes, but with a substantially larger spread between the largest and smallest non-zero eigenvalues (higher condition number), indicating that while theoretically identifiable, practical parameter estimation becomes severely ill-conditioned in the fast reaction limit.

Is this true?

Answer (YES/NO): NO